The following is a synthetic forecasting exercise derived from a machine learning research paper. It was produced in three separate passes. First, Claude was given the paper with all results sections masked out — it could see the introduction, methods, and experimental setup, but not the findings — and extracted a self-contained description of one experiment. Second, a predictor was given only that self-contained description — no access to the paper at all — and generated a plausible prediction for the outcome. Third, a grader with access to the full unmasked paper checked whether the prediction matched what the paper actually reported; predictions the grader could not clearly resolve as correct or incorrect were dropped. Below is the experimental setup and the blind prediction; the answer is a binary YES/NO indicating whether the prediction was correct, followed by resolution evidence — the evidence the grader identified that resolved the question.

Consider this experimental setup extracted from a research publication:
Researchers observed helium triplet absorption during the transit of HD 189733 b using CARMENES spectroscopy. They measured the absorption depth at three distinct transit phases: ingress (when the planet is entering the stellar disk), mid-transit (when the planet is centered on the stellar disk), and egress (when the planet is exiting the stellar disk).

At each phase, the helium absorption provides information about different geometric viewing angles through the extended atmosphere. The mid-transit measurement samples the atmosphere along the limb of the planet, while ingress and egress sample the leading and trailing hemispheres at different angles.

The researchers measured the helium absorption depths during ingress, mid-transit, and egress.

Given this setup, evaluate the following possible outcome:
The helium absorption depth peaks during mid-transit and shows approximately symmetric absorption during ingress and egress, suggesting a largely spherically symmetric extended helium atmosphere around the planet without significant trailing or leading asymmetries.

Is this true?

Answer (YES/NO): NO